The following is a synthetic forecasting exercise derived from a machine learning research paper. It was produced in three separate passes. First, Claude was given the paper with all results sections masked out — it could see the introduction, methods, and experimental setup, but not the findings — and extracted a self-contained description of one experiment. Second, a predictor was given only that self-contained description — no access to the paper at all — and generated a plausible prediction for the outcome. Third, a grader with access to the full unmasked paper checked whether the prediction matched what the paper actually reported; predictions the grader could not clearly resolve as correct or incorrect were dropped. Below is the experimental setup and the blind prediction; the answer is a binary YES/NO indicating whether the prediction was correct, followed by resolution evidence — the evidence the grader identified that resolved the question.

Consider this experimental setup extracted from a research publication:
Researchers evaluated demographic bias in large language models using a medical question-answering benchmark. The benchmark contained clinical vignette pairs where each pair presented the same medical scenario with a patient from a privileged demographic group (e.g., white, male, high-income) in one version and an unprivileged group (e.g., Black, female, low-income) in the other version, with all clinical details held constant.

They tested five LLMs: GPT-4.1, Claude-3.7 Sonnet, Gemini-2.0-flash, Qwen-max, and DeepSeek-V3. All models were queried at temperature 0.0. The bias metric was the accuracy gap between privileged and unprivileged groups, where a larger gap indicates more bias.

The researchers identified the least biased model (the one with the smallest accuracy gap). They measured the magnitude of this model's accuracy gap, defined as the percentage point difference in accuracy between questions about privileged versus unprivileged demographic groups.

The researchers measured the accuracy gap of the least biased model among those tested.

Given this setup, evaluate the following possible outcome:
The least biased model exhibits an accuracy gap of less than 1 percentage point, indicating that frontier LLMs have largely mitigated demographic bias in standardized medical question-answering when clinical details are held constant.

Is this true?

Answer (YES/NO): NO